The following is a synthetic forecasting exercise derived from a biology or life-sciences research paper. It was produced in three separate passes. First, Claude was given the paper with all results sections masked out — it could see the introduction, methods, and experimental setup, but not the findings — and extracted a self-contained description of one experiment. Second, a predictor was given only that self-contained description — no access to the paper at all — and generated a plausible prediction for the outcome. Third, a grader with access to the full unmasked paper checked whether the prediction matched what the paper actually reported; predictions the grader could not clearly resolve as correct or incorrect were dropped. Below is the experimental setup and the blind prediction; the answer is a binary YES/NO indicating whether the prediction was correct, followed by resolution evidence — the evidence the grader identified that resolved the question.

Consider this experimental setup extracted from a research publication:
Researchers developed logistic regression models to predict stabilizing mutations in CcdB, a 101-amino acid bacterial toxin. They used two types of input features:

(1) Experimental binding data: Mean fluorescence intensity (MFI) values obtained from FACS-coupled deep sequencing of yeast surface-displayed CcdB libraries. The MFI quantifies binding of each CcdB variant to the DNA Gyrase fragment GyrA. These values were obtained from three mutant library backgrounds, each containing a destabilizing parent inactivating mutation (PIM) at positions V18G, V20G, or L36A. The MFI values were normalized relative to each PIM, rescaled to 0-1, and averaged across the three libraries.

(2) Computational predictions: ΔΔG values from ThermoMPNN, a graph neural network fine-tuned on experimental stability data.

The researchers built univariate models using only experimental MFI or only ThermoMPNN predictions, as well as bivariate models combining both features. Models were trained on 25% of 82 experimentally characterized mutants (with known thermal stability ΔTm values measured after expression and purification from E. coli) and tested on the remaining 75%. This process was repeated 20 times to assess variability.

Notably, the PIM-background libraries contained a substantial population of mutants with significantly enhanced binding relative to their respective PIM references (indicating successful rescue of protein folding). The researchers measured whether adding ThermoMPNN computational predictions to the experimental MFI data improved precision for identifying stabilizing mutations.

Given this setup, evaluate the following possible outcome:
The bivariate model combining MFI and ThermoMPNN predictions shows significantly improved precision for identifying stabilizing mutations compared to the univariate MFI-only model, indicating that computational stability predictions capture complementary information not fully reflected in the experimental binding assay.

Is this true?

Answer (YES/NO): NO